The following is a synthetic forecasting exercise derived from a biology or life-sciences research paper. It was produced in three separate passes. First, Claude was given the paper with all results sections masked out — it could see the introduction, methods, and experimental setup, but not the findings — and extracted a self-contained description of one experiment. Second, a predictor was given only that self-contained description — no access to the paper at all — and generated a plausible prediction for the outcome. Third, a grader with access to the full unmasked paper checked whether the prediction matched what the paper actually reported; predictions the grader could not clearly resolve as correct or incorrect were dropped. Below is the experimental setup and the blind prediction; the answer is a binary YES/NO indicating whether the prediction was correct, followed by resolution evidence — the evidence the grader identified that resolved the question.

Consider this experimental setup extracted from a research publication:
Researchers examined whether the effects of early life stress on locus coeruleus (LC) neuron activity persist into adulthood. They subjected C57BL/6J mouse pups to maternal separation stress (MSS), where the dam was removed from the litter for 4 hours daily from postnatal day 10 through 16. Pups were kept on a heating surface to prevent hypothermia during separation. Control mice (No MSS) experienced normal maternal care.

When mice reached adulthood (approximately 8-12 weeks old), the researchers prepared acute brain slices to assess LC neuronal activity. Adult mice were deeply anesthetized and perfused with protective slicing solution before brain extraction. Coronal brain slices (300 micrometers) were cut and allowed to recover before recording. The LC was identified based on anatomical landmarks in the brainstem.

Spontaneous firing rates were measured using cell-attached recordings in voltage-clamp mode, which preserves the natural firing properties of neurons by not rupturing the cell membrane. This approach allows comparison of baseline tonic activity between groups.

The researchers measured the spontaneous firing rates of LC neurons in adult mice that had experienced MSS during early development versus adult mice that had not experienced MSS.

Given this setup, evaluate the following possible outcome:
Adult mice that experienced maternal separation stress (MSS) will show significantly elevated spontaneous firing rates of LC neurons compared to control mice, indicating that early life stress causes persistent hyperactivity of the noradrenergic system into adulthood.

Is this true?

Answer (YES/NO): NO